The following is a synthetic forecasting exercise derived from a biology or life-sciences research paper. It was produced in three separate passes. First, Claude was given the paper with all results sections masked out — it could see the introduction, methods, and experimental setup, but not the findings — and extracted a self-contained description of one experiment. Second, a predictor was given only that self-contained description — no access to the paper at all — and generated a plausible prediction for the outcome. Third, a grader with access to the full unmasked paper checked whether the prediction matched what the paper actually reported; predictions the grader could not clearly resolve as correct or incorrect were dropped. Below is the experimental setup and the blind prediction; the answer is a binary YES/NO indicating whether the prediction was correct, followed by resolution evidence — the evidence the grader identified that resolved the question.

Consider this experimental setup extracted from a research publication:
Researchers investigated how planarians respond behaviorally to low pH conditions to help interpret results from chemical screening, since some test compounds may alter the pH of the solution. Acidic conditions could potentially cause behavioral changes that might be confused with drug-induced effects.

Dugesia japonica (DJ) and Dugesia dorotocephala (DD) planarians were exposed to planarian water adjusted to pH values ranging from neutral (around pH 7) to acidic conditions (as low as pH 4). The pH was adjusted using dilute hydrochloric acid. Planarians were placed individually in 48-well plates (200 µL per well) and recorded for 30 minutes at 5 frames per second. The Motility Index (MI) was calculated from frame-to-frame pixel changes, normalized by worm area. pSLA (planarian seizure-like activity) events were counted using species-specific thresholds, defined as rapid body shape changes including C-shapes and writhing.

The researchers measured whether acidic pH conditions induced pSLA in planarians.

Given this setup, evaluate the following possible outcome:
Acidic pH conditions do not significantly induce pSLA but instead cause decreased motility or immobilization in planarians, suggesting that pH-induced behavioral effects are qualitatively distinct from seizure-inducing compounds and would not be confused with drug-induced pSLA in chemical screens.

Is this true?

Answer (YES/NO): NO